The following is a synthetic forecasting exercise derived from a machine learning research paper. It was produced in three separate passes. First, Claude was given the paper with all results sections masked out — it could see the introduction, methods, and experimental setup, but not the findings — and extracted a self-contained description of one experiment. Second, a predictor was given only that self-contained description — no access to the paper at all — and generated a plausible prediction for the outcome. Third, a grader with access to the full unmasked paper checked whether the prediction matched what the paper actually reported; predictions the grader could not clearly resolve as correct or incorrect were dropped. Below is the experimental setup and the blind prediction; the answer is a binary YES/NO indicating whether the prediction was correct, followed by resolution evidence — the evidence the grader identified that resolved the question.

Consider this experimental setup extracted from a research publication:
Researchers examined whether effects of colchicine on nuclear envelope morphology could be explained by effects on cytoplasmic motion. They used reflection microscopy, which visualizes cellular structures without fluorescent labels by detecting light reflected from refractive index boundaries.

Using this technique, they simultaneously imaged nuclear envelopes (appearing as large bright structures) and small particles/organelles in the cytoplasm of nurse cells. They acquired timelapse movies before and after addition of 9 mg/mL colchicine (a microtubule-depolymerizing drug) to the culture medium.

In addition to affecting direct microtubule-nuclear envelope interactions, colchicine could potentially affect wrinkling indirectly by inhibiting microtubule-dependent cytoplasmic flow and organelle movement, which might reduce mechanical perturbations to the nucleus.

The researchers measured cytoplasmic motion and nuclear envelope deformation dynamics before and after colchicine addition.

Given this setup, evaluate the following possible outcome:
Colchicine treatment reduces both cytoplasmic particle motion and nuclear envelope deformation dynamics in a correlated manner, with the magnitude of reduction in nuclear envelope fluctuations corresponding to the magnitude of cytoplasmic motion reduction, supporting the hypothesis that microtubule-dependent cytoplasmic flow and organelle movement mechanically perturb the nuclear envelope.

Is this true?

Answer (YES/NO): YES